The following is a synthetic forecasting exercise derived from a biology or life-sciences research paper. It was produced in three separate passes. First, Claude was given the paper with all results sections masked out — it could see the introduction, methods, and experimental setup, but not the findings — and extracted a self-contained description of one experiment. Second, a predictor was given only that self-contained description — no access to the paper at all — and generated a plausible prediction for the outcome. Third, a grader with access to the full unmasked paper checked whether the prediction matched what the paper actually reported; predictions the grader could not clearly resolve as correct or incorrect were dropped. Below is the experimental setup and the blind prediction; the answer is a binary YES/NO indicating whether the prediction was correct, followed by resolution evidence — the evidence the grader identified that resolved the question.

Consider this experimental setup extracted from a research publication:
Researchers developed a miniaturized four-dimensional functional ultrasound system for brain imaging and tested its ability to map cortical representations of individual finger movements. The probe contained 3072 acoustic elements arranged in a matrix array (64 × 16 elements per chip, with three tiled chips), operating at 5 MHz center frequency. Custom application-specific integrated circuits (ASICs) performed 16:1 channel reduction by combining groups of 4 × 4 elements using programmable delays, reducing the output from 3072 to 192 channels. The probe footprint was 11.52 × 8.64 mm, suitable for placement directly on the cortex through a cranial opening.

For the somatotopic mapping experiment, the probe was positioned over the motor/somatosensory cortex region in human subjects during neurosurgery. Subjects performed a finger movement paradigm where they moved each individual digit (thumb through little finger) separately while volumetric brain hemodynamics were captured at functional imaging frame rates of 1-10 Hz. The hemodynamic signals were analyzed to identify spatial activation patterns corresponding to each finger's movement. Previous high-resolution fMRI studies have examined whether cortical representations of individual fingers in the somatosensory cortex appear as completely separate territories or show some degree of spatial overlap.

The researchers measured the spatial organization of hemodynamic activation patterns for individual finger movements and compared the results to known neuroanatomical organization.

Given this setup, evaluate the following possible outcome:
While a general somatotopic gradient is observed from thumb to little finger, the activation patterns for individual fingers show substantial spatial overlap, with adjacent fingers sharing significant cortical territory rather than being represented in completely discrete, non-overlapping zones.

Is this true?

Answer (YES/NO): YES